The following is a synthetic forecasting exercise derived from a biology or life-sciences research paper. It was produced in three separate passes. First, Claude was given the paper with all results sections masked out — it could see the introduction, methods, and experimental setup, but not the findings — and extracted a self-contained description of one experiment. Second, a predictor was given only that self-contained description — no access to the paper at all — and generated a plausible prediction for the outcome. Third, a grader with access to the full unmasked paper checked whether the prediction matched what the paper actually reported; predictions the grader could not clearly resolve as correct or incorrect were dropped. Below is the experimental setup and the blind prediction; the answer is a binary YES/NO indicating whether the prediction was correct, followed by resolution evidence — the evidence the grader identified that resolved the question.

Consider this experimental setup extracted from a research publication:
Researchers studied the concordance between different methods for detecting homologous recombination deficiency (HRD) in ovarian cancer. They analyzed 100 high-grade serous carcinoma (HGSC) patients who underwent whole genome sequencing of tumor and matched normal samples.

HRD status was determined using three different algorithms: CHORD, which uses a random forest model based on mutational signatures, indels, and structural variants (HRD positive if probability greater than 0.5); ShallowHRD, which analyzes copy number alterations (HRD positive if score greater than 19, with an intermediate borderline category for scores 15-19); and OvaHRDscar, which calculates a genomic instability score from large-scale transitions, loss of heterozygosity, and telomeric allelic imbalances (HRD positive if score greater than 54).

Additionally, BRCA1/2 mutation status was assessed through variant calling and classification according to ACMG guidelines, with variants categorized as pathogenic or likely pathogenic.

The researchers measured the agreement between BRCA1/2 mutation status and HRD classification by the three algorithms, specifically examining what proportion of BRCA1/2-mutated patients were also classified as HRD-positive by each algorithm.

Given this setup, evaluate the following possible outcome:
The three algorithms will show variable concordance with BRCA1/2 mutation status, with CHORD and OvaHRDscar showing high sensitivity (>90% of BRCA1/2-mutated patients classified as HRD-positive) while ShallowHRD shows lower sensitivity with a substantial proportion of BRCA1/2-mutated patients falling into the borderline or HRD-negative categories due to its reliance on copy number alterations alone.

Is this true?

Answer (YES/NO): NO